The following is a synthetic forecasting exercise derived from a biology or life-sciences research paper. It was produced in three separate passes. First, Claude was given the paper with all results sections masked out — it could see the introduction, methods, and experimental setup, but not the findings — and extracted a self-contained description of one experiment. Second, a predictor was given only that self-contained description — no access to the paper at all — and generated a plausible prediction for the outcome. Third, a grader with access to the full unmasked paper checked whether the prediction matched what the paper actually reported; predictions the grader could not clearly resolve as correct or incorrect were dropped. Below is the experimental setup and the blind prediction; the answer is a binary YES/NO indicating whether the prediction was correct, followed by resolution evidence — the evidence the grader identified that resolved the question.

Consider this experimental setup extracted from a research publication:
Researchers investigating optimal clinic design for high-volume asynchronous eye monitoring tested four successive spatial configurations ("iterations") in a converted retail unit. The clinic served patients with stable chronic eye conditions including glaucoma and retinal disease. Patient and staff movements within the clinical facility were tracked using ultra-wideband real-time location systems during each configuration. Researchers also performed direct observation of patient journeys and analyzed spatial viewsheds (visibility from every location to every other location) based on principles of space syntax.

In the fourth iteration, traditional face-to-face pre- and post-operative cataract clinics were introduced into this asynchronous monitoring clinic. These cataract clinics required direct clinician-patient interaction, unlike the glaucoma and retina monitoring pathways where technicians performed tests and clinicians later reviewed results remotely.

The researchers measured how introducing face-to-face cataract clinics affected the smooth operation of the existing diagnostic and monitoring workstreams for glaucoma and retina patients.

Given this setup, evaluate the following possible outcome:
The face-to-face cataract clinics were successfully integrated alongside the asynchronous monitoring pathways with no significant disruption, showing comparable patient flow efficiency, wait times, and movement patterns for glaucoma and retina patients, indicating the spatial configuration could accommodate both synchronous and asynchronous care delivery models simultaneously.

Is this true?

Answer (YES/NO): NO